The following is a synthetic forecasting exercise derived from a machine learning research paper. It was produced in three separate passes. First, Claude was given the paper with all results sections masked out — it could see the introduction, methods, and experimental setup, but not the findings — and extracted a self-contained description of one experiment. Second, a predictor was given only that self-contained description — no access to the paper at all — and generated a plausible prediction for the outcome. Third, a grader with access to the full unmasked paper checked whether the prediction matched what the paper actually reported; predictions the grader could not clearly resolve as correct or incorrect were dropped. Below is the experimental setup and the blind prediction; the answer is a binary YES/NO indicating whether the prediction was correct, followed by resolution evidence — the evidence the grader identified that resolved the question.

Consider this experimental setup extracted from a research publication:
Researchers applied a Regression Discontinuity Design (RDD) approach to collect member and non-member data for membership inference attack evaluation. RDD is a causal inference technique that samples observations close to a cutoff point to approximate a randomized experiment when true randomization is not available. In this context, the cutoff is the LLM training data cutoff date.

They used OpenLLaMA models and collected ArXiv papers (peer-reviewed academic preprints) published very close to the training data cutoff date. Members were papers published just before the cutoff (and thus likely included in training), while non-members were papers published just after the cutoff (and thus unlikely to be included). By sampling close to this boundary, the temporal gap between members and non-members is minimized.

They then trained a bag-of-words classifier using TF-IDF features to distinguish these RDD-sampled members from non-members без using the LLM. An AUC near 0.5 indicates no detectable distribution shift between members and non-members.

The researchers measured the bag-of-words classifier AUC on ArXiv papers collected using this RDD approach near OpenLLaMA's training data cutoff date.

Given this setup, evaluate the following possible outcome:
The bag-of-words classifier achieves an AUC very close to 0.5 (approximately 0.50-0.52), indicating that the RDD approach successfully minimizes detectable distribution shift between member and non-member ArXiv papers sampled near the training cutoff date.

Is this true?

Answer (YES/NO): NO